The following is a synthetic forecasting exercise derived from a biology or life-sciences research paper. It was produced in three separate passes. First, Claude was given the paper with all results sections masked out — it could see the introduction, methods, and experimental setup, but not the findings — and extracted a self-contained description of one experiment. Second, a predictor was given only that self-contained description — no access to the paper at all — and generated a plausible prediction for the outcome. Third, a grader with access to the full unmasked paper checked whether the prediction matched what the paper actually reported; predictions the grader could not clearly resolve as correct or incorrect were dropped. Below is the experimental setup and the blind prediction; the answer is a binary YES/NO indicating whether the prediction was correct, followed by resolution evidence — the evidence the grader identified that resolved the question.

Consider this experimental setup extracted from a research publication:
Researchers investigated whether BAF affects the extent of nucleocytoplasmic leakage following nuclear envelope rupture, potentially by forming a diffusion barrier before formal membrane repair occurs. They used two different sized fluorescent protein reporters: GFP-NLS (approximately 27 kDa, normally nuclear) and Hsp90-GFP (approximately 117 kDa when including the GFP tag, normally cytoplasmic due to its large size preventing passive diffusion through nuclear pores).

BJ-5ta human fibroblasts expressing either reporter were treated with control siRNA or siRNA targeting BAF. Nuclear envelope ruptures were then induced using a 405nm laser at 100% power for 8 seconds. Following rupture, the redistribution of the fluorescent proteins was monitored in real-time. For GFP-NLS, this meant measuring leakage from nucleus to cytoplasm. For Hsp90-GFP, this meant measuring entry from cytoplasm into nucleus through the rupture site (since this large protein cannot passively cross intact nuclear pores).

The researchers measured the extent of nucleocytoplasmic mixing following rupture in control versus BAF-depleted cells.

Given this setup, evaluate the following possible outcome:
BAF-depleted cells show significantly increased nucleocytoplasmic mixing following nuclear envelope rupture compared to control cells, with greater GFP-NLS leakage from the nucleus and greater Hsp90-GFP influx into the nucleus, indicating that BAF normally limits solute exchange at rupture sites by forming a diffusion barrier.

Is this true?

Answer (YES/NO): YES